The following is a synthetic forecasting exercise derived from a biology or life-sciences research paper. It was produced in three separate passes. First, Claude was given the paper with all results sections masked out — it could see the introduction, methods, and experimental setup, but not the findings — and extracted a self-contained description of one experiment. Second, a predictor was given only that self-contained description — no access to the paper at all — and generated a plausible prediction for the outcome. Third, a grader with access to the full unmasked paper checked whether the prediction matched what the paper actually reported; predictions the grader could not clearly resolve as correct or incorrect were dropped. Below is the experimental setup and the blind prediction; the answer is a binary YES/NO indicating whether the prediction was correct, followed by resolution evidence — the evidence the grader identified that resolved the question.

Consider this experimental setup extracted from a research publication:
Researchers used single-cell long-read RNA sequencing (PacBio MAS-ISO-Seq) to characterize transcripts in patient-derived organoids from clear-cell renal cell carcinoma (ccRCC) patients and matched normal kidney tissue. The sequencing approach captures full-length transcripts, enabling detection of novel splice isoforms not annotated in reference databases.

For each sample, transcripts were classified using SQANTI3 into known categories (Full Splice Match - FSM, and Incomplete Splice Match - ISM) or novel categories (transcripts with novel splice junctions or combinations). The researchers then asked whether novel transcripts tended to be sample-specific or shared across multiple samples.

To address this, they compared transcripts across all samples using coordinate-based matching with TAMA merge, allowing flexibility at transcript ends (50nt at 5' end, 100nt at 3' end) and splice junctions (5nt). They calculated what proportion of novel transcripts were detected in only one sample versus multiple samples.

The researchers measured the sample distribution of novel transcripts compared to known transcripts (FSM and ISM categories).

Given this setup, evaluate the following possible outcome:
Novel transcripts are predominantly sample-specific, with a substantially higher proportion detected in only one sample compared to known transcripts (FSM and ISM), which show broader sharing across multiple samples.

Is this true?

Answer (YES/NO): YES